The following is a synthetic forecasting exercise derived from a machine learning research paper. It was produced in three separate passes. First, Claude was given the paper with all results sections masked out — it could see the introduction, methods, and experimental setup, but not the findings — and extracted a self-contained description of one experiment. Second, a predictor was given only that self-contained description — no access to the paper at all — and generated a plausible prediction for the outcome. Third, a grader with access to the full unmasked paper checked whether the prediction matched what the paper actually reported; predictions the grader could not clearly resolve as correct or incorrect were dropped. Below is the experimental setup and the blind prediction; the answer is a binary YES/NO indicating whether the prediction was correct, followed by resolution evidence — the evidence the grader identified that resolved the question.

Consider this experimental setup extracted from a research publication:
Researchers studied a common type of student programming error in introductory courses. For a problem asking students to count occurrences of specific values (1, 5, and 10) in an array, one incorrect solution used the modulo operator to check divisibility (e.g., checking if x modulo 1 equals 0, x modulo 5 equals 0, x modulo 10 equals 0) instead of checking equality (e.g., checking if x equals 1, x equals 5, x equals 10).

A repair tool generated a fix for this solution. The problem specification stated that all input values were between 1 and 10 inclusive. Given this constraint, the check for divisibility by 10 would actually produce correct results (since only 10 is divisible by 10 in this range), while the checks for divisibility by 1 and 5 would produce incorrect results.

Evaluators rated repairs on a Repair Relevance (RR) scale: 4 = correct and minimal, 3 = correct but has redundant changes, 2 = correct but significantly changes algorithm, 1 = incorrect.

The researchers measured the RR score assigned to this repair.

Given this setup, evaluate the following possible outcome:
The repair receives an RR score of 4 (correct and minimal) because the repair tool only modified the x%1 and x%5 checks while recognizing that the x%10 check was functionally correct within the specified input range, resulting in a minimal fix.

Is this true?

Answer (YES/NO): NO